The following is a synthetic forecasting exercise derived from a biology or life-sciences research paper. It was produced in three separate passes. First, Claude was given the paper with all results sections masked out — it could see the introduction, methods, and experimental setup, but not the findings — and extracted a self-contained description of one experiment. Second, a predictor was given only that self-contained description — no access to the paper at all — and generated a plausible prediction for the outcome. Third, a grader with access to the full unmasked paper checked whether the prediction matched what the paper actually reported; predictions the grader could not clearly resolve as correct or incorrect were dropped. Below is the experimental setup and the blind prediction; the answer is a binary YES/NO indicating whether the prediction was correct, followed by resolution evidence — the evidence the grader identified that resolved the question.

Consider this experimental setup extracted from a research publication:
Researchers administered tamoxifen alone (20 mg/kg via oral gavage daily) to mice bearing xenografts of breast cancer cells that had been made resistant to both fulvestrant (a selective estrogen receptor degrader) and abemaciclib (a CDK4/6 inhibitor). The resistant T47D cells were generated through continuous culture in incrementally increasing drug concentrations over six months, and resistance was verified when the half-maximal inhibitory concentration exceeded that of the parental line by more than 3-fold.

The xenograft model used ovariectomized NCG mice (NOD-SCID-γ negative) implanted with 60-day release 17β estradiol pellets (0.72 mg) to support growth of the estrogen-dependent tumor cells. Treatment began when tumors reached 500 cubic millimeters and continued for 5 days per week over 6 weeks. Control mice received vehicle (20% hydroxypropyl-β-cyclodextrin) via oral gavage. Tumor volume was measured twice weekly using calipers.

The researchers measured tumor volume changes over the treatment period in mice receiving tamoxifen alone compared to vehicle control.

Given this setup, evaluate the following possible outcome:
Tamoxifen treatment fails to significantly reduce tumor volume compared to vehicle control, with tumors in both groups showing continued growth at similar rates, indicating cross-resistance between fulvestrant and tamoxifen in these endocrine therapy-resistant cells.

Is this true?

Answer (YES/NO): YES